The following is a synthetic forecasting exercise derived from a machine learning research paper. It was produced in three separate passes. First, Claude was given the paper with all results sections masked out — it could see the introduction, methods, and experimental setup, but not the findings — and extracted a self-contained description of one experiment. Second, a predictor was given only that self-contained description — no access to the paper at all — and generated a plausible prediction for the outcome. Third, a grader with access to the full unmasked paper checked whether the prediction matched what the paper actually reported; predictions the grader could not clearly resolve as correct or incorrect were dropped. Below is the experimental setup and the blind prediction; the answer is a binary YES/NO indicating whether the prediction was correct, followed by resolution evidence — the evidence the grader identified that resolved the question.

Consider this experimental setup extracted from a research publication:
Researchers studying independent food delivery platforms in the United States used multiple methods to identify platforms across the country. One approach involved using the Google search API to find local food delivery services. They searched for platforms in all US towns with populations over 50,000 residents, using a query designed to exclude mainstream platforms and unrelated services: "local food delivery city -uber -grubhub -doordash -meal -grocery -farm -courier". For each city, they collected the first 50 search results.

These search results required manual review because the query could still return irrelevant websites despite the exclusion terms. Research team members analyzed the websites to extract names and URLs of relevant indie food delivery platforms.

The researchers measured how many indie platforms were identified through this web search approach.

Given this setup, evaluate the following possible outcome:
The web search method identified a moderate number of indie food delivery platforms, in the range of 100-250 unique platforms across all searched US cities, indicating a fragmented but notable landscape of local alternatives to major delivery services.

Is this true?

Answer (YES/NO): YES